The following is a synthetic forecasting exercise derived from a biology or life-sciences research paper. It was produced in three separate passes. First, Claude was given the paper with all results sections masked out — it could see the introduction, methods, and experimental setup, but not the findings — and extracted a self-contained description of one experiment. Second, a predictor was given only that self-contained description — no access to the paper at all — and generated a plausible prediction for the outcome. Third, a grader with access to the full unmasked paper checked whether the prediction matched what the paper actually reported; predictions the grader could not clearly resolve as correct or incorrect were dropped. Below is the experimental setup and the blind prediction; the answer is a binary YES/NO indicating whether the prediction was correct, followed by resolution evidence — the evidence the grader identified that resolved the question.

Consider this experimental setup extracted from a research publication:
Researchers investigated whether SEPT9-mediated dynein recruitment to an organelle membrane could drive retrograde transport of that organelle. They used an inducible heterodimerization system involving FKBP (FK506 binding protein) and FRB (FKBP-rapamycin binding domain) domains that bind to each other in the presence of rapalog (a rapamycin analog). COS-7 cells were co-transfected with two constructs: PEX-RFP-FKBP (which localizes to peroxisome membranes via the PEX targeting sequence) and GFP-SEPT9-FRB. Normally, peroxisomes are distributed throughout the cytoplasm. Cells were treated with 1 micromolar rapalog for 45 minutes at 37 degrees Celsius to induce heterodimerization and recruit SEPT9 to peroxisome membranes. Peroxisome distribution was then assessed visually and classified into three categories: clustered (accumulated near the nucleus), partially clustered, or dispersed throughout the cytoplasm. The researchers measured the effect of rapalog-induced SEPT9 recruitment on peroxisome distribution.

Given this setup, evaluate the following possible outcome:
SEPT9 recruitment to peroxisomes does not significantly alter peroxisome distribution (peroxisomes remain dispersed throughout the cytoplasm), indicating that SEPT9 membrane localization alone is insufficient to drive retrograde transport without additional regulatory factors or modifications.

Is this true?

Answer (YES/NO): NO